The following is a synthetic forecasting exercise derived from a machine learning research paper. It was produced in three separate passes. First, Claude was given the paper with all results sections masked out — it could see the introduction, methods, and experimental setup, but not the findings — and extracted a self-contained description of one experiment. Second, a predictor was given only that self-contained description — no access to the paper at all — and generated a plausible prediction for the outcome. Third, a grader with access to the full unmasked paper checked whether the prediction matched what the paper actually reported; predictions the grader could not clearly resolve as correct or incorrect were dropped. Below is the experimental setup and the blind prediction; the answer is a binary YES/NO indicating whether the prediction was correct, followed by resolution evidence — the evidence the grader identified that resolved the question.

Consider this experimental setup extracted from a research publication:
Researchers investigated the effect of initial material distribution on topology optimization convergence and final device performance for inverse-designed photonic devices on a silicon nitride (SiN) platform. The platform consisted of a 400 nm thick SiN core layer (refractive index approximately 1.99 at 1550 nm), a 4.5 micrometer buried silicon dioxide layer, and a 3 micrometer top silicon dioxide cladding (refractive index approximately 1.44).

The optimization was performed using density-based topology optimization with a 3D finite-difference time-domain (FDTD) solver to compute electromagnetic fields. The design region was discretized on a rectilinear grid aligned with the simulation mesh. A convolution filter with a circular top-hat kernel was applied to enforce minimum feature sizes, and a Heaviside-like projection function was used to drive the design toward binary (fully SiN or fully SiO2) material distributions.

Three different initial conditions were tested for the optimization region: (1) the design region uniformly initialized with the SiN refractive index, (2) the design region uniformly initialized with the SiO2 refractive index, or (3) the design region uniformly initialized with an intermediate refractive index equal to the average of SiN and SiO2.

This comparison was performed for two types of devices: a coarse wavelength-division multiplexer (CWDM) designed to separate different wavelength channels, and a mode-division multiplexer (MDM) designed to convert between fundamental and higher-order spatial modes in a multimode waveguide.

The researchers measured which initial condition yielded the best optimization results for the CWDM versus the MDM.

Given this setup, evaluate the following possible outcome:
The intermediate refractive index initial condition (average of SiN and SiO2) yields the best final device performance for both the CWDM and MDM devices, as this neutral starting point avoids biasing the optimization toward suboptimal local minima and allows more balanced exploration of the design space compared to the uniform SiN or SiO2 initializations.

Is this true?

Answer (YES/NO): NO